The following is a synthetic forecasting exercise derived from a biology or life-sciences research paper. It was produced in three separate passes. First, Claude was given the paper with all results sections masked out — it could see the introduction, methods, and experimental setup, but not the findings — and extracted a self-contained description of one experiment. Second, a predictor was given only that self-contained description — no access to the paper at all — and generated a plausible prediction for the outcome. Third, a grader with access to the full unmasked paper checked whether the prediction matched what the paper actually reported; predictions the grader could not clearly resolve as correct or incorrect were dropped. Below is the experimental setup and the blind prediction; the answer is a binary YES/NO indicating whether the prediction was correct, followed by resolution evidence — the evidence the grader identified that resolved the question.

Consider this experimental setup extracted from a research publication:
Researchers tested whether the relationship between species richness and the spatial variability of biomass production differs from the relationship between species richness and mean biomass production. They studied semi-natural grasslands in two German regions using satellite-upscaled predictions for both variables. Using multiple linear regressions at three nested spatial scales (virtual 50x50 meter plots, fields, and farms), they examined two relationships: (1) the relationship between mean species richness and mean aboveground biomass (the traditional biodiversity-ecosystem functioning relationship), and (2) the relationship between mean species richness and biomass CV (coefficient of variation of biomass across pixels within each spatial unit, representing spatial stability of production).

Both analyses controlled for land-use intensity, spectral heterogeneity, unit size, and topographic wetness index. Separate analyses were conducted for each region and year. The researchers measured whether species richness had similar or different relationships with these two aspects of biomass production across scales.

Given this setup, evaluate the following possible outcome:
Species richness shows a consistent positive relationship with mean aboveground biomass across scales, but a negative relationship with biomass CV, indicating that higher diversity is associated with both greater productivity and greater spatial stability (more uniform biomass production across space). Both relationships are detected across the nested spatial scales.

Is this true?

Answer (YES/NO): NO